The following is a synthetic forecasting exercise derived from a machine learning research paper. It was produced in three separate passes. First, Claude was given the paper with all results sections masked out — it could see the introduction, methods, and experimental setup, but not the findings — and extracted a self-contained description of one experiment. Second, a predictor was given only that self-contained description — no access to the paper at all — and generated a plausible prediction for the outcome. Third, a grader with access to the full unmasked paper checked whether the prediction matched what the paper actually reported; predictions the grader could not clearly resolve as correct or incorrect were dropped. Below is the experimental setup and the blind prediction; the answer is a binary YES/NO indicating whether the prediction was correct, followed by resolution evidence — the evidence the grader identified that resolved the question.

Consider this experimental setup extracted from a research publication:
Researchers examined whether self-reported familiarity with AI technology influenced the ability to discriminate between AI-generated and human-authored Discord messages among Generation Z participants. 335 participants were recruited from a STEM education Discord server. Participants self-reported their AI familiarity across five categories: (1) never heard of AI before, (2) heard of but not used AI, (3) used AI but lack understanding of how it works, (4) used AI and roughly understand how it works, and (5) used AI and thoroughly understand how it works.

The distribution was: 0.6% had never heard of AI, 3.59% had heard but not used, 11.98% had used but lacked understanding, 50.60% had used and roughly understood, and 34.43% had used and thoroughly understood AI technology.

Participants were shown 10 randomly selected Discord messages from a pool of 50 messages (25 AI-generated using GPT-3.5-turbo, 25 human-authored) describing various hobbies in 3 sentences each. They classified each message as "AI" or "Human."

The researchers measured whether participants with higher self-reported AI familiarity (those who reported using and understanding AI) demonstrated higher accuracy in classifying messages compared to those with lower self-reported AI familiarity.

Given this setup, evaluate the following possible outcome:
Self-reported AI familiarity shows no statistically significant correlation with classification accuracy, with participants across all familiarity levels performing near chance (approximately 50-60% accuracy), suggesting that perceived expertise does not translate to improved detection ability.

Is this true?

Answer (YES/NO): NO